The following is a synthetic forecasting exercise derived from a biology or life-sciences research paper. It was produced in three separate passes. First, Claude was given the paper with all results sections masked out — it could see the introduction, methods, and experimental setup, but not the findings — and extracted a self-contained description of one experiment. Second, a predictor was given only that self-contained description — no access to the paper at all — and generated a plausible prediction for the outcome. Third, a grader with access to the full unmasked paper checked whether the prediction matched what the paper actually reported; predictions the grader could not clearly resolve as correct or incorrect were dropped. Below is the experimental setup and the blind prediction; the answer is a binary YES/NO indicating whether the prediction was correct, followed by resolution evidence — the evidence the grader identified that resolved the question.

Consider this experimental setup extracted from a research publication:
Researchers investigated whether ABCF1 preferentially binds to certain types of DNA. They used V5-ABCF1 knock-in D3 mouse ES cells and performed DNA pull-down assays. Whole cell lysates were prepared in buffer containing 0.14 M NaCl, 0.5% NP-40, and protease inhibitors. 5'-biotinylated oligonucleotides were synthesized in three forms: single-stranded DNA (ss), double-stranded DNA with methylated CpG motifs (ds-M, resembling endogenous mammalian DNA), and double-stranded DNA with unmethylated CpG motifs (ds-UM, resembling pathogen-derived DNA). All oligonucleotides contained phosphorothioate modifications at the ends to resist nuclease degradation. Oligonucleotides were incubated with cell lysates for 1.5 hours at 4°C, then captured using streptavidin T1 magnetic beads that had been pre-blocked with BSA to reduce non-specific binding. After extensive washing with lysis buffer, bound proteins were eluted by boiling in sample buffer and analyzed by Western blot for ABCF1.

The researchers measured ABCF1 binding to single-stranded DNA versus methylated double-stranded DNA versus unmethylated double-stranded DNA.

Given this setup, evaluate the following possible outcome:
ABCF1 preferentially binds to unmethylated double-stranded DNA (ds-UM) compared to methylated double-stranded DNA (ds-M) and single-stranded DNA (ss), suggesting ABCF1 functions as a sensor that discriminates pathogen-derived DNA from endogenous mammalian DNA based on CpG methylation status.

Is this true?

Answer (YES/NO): NO